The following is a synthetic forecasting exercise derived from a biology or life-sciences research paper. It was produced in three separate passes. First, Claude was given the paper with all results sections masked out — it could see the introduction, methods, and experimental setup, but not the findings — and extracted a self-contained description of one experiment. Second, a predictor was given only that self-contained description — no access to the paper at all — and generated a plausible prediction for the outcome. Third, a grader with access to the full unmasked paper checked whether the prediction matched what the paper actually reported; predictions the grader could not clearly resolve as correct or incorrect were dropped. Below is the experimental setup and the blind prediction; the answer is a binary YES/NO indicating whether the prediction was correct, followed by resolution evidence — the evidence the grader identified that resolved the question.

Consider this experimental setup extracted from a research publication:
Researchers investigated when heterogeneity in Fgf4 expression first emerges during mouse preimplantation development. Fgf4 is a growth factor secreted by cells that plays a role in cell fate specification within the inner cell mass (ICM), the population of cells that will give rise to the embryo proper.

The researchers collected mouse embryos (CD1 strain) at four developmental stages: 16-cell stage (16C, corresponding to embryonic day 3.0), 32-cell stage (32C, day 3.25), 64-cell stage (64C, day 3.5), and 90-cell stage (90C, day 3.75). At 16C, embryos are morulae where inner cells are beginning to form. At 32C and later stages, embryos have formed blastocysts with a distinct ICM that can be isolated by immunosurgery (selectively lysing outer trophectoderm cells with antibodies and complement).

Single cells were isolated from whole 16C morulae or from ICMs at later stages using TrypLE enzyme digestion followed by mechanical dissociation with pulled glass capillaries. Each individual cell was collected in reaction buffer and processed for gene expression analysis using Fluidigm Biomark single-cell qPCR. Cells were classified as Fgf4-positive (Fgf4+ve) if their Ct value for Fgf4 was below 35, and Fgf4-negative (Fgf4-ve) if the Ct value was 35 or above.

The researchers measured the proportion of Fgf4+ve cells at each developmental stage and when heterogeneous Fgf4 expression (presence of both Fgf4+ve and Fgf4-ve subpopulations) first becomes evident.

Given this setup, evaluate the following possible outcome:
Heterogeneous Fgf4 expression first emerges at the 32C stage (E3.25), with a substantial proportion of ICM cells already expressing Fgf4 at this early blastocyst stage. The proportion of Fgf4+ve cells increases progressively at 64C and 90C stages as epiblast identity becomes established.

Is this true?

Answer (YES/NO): NO